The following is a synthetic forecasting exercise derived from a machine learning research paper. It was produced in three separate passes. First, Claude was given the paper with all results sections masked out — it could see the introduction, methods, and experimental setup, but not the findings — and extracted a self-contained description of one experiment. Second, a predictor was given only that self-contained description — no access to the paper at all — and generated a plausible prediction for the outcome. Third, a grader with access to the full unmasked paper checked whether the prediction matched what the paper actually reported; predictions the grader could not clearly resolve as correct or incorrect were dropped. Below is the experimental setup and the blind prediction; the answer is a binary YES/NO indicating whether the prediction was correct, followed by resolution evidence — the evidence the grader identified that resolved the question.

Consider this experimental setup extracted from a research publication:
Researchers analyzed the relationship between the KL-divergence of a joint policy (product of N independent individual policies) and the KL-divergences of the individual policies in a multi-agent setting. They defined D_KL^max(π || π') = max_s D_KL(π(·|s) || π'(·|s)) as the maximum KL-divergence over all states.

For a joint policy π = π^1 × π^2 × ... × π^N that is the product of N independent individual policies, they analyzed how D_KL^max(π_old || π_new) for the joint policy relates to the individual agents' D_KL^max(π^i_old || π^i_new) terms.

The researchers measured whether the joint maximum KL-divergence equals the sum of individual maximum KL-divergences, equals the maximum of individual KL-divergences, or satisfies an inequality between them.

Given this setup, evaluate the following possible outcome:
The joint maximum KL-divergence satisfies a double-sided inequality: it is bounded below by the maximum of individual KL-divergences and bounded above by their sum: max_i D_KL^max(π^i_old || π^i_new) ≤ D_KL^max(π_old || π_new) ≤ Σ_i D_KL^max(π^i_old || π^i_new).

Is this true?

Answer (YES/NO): NO